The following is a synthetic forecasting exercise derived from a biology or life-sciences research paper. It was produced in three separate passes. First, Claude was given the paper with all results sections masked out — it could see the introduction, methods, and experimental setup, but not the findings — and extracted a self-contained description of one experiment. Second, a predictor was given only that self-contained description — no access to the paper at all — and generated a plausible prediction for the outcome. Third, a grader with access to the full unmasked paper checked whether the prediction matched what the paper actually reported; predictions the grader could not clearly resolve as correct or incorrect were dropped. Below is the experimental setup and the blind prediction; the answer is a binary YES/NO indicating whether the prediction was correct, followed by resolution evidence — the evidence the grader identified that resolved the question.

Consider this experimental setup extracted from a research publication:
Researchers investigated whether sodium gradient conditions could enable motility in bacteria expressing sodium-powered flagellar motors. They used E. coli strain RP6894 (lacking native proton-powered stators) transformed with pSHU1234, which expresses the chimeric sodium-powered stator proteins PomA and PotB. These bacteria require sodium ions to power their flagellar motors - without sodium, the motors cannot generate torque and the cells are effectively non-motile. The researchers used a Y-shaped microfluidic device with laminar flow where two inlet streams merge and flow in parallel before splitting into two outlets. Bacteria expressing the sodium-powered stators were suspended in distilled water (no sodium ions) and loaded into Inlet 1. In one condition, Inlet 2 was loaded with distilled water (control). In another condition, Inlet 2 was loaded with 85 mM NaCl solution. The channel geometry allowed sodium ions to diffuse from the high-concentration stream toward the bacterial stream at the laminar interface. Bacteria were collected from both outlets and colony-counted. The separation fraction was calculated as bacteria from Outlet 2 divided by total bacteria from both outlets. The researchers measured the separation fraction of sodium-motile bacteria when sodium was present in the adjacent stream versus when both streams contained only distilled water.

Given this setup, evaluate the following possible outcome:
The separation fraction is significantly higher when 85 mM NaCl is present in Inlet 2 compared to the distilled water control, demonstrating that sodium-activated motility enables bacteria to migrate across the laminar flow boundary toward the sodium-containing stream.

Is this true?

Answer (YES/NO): YES